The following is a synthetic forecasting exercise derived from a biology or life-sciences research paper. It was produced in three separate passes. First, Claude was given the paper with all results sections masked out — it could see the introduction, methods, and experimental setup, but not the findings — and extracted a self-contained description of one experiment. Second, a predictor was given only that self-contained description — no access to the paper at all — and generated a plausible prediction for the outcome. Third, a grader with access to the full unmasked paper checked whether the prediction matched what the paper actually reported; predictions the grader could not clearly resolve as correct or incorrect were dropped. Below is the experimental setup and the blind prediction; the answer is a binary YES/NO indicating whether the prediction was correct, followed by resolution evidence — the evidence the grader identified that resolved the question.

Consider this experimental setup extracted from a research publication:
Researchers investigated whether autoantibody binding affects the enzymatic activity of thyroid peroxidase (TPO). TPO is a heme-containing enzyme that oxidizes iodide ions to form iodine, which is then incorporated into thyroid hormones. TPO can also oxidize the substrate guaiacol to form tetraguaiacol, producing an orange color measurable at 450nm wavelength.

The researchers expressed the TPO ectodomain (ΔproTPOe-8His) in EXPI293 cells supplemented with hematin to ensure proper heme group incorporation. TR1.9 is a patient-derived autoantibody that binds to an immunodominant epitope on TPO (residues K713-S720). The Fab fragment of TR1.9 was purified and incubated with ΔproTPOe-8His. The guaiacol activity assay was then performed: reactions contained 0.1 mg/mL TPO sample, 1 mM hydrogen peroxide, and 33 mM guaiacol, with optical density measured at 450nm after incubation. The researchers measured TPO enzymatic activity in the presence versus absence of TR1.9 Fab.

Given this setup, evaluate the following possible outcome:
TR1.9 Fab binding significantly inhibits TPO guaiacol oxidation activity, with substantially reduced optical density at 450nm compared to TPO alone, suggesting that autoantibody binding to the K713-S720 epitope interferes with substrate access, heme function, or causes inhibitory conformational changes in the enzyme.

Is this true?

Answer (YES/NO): YES